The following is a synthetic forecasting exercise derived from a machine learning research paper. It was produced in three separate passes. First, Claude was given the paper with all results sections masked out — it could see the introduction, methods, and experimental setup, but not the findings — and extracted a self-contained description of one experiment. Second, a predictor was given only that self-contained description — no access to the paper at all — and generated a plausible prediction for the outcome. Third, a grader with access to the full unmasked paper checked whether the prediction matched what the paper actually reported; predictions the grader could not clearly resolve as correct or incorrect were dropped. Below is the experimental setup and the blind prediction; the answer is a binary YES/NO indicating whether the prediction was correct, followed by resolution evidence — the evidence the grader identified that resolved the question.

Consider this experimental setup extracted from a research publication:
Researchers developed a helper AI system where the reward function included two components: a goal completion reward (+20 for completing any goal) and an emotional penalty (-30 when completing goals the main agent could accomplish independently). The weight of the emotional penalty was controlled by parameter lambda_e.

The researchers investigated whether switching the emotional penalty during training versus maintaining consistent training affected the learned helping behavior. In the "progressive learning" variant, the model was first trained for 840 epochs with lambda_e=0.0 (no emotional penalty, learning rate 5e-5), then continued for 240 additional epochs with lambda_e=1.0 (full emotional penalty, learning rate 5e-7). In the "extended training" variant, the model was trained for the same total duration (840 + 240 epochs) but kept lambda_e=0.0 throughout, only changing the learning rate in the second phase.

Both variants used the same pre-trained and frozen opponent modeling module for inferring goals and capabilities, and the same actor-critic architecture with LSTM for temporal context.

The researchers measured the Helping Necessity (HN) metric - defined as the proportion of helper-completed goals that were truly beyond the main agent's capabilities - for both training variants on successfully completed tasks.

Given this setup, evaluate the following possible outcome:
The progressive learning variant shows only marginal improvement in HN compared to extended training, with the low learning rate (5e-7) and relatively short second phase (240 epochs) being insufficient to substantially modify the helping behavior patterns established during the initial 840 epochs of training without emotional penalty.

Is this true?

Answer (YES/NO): NO